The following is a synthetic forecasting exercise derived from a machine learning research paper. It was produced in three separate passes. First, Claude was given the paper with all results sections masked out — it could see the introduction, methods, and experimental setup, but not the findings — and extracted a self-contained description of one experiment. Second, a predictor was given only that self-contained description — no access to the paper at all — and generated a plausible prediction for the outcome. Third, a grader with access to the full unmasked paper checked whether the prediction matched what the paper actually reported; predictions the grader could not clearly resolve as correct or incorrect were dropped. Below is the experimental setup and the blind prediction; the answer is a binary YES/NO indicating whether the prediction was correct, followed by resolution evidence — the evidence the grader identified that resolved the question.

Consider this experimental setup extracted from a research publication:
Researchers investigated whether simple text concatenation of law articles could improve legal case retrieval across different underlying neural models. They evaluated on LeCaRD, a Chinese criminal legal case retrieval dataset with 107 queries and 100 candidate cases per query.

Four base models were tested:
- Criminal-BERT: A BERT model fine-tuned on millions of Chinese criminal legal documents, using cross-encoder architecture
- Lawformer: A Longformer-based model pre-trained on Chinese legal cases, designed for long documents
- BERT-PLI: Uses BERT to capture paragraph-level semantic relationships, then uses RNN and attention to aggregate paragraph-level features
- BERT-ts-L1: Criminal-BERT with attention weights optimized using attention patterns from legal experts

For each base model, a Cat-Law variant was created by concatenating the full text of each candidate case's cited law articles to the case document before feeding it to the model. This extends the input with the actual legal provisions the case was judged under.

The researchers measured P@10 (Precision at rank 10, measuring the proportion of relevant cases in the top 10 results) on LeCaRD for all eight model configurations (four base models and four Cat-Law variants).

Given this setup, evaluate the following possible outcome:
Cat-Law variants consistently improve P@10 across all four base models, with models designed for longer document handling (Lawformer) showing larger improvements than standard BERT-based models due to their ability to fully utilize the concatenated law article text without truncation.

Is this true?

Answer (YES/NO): NO